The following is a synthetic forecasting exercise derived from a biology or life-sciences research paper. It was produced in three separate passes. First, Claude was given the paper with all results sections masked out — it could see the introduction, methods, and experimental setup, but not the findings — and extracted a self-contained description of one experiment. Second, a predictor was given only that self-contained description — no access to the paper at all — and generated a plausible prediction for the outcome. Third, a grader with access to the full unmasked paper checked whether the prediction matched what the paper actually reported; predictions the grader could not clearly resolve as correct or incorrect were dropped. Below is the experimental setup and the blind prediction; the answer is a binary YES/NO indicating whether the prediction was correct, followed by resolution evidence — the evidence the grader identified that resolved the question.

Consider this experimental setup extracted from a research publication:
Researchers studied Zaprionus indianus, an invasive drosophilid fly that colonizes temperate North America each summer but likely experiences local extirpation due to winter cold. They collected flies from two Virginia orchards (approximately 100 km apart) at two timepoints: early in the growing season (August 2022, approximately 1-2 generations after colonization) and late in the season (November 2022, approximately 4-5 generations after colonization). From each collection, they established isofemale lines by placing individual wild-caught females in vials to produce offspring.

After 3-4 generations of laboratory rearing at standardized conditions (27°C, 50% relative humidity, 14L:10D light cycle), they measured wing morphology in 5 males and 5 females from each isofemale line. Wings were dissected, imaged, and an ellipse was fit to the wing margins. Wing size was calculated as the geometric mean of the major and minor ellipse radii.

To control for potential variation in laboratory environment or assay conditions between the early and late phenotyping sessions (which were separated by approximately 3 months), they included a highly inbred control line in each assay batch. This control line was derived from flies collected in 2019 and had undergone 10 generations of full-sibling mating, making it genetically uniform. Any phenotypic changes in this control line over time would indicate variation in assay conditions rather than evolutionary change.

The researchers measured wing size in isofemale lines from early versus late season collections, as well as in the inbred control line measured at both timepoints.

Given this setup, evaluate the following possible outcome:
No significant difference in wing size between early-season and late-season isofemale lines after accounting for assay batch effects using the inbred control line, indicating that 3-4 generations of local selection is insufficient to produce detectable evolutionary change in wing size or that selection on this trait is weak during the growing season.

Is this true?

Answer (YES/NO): NO